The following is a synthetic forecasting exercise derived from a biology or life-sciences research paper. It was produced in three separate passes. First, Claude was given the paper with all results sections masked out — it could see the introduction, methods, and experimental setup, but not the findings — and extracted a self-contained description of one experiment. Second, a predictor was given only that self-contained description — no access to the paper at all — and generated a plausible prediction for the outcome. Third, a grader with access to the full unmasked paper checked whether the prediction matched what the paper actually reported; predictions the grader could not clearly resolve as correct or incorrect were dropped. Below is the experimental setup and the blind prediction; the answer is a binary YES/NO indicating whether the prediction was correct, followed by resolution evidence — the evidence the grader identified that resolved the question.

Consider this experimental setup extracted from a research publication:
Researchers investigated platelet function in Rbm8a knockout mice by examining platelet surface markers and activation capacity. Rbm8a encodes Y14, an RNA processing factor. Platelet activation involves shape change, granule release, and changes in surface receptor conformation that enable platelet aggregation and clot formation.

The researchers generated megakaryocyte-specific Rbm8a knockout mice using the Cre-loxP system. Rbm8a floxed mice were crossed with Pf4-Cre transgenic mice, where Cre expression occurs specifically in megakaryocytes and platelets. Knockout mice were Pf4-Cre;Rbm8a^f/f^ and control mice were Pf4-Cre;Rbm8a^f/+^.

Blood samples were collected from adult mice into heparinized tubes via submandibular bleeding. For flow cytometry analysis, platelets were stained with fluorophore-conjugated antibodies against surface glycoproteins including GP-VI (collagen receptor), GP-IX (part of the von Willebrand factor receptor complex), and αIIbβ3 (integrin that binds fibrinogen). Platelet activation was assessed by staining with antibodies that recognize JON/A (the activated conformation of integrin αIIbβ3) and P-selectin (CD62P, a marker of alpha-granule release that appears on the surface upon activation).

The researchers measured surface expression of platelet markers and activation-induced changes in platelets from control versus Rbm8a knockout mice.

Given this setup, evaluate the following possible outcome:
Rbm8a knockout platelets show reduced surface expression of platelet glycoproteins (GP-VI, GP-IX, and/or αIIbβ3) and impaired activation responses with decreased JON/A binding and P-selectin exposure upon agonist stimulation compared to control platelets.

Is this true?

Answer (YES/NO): YES